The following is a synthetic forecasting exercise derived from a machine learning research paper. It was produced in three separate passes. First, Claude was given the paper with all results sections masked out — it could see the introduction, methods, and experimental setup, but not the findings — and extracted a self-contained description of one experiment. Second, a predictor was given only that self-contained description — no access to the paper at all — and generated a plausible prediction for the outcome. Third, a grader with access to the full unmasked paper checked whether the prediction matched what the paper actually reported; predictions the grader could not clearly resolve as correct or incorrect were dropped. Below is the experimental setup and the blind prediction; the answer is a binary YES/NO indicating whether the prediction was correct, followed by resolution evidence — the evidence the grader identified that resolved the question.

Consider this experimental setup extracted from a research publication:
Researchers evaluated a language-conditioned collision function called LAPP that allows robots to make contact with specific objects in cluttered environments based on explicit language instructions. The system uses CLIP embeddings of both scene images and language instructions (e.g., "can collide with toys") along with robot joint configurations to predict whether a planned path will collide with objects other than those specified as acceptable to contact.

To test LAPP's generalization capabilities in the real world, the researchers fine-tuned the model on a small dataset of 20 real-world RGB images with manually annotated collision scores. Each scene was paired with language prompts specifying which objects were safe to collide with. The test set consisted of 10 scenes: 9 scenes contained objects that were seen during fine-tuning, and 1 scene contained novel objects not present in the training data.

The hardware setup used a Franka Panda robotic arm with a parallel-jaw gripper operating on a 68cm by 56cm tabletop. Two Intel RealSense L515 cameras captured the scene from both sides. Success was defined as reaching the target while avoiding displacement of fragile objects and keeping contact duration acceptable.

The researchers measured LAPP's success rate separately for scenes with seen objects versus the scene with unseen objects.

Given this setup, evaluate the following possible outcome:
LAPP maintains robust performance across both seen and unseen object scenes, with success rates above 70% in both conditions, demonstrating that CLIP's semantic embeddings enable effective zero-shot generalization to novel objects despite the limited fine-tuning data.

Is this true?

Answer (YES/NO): NO